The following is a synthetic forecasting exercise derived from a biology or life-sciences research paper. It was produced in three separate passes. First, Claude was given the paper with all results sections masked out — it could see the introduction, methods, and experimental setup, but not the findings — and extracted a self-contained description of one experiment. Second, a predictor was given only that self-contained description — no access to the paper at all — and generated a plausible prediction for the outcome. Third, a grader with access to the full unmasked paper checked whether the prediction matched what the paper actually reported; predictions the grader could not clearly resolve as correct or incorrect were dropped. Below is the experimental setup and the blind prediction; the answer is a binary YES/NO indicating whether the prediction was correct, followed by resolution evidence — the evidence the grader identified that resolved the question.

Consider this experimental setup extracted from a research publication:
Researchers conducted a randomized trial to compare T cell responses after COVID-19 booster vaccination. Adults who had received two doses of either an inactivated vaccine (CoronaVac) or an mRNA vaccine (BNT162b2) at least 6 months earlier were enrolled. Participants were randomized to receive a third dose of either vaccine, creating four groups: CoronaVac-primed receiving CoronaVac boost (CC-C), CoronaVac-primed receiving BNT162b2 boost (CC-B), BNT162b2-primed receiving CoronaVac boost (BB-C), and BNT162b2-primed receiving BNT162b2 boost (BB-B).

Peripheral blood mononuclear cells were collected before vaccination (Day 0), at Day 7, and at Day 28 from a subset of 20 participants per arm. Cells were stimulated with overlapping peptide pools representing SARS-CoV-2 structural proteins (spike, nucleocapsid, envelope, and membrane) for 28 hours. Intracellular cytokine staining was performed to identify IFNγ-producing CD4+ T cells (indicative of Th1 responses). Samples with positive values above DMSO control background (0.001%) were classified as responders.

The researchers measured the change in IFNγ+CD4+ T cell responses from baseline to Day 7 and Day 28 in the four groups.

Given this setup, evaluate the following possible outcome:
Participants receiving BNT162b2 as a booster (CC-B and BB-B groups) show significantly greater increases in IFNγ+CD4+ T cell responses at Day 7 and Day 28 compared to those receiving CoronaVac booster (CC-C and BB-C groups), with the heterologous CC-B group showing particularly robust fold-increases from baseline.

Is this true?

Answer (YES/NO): NO